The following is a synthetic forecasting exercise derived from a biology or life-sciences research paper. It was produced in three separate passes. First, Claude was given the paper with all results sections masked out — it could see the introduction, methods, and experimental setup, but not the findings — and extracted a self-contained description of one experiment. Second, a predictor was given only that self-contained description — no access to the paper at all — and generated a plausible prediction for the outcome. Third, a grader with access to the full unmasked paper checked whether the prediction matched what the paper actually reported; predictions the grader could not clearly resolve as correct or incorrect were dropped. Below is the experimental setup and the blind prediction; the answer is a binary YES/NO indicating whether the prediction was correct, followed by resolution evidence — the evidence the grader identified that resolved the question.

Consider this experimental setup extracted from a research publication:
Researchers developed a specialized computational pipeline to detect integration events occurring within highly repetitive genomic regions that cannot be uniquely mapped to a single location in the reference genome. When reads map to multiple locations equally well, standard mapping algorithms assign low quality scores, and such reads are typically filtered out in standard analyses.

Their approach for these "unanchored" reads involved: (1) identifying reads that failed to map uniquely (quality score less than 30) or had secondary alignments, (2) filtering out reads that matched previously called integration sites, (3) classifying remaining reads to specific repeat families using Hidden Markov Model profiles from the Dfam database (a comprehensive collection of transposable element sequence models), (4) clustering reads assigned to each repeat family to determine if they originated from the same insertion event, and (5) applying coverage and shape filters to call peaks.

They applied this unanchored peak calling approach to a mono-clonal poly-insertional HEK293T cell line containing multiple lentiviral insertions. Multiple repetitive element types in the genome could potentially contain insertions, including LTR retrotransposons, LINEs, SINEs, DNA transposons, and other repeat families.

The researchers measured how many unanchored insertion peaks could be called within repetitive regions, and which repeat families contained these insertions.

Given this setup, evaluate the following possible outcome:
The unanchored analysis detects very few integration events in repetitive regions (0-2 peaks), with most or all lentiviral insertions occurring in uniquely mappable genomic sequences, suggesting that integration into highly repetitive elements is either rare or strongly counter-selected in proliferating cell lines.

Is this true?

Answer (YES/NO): NO